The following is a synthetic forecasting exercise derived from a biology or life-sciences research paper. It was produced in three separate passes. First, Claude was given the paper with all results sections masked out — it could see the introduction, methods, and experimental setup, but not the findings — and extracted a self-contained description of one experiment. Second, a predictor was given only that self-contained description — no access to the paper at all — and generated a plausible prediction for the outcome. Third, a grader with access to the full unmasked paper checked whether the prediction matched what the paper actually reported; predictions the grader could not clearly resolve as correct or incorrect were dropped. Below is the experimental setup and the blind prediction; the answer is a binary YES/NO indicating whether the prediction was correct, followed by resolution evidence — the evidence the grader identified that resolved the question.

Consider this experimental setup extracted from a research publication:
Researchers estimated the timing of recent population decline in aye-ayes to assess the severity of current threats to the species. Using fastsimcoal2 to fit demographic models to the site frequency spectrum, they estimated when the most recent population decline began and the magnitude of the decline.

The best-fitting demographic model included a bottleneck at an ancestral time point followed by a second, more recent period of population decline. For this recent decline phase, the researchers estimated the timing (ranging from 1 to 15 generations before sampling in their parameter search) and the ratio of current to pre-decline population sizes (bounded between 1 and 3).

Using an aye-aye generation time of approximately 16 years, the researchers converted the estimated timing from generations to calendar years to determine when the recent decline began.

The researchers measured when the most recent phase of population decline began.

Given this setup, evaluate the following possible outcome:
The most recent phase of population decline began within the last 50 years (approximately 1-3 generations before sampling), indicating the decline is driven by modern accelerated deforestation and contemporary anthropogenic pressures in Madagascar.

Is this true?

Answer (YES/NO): NO